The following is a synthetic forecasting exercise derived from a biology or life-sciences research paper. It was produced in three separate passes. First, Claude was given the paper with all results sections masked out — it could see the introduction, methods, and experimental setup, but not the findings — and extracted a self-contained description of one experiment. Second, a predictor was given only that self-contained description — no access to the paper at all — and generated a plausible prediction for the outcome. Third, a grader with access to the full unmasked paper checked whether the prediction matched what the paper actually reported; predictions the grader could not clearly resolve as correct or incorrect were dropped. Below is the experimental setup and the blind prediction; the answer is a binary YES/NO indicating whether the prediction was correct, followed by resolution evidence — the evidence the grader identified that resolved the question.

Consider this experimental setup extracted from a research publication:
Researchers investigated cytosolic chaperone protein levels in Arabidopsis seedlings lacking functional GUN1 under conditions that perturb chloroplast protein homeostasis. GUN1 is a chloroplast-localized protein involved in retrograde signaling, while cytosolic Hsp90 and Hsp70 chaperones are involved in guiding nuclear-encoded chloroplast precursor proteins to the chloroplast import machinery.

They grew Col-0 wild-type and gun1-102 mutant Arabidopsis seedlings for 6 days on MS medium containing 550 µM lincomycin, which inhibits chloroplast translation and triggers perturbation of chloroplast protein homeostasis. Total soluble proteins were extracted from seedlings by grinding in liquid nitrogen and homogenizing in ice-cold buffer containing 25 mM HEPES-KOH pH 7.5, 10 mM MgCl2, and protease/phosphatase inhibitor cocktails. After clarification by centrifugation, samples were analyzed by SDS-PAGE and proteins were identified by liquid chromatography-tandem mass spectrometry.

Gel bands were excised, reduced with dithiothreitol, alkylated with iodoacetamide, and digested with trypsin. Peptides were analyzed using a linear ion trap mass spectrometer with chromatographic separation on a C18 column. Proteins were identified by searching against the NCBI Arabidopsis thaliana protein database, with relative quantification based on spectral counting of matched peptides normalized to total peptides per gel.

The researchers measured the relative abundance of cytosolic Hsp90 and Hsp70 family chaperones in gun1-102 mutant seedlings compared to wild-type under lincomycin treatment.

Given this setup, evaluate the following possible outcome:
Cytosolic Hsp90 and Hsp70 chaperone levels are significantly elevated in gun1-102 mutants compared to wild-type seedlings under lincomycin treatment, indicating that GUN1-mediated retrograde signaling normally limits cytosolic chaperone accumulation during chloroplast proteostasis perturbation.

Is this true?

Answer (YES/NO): YES